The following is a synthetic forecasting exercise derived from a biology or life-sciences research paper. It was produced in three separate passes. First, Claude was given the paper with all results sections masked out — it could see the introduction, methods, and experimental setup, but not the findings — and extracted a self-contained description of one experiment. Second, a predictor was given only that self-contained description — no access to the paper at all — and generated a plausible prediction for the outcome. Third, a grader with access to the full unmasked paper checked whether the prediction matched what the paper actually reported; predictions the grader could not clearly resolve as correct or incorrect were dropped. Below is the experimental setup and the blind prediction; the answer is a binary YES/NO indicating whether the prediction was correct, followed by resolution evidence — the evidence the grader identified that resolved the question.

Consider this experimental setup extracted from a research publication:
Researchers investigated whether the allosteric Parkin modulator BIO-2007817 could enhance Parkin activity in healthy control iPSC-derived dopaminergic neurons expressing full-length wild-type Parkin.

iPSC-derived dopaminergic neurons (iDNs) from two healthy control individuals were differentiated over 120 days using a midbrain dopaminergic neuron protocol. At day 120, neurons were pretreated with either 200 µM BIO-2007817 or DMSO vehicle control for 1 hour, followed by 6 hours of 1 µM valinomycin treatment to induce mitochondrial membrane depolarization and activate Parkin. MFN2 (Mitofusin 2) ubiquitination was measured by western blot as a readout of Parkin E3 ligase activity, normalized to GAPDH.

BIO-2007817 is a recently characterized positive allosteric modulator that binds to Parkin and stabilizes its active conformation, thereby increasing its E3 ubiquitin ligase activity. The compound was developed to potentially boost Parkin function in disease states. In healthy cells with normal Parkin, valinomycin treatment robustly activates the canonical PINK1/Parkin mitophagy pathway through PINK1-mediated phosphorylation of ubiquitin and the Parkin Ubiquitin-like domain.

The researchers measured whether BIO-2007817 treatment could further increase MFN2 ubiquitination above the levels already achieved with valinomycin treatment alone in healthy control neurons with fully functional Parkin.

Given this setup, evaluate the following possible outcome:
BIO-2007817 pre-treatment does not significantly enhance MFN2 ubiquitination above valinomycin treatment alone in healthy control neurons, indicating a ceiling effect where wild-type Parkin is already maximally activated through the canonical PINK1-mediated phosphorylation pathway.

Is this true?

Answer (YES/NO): NO